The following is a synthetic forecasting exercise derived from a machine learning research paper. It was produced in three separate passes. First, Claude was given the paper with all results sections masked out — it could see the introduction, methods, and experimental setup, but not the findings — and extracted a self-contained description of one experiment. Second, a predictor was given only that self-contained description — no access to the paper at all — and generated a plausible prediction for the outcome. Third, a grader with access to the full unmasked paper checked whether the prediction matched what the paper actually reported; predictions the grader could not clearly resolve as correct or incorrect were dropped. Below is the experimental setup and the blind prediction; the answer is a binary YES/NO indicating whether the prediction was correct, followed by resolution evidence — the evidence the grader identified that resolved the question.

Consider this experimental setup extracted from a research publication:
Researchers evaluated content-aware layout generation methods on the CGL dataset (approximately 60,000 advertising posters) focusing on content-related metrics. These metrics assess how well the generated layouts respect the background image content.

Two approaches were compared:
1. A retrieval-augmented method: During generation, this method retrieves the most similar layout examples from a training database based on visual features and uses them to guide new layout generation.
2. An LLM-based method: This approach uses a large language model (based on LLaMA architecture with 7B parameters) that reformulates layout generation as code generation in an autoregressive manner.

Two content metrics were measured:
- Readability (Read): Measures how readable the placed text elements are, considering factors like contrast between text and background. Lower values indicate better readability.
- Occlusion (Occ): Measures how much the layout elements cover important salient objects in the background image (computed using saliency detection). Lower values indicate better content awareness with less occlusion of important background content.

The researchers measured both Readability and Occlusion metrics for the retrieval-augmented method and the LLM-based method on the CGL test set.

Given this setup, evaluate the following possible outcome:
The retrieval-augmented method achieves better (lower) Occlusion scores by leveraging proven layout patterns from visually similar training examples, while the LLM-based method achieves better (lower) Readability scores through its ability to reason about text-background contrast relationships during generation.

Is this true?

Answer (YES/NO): NO